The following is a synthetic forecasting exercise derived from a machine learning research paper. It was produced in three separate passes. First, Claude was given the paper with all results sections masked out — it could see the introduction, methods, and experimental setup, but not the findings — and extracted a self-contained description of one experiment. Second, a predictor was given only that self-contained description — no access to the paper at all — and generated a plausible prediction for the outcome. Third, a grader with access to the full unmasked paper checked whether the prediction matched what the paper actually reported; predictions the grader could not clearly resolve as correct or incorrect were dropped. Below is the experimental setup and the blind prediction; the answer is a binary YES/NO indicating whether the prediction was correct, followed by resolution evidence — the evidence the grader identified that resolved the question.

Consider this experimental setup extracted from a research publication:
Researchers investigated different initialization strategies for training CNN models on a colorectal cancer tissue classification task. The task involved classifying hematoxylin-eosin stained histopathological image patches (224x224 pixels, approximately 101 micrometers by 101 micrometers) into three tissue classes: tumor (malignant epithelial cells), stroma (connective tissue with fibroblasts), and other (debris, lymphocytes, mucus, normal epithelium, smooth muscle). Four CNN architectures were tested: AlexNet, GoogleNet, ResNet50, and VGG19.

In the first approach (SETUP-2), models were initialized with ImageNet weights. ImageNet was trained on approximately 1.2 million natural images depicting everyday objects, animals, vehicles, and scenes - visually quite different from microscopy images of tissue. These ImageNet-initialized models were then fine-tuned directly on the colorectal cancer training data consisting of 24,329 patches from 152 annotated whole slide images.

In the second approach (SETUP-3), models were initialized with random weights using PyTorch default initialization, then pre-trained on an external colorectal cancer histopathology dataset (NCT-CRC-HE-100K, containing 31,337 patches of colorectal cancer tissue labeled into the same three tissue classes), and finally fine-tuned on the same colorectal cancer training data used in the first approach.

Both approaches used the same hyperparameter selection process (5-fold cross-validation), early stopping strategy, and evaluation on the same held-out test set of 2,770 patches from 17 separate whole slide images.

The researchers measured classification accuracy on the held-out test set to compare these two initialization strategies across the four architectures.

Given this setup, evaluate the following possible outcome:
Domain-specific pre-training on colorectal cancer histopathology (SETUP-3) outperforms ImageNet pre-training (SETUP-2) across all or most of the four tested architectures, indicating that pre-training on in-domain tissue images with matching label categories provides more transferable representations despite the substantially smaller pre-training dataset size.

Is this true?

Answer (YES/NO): NO